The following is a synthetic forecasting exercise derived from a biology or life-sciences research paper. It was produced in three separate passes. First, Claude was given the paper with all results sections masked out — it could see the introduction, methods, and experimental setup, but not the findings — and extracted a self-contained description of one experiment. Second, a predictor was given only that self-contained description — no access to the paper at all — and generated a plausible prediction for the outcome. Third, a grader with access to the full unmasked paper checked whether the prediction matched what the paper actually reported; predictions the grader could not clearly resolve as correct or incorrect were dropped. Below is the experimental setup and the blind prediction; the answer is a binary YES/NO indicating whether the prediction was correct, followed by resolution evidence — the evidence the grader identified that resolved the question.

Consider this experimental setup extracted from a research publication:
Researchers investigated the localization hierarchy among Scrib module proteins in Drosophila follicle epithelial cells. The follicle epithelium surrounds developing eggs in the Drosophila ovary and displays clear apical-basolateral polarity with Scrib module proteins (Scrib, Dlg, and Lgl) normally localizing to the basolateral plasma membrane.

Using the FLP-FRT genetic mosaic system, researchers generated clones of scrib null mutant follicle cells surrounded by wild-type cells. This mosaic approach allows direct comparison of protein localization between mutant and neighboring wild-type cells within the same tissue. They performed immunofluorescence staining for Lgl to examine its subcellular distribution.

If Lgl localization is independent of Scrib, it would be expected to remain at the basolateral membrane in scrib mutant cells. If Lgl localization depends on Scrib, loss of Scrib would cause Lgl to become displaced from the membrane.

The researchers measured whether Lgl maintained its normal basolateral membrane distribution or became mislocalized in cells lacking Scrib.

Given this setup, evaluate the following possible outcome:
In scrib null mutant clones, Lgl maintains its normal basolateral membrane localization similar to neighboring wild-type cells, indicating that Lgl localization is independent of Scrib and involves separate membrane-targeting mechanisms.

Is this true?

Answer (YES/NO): NO